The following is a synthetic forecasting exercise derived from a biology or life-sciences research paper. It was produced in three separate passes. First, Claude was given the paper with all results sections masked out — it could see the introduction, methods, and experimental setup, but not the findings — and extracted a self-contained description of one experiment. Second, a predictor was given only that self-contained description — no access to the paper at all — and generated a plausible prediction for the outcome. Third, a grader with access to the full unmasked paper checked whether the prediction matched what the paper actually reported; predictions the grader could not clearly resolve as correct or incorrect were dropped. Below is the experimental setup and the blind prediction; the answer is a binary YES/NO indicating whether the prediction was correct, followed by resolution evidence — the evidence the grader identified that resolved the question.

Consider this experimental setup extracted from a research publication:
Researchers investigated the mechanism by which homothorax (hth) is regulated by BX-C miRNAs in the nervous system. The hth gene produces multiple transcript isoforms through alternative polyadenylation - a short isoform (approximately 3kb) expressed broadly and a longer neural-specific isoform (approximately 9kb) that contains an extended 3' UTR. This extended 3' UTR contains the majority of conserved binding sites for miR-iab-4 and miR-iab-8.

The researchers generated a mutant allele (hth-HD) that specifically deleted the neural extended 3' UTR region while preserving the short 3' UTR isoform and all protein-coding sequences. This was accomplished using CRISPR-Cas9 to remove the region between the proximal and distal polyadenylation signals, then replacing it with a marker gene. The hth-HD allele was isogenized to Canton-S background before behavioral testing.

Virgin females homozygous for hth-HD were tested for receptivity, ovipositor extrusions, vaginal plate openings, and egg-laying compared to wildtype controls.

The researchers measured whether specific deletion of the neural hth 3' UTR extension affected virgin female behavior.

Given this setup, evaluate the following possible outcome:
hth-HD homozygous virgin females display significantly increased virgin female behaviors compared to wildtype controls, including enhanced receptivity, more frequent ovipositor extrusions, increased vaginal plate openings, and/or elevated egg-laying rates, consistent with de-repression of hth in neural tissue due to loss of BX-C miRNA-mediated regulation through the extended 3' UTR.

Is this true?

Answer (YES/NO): NO